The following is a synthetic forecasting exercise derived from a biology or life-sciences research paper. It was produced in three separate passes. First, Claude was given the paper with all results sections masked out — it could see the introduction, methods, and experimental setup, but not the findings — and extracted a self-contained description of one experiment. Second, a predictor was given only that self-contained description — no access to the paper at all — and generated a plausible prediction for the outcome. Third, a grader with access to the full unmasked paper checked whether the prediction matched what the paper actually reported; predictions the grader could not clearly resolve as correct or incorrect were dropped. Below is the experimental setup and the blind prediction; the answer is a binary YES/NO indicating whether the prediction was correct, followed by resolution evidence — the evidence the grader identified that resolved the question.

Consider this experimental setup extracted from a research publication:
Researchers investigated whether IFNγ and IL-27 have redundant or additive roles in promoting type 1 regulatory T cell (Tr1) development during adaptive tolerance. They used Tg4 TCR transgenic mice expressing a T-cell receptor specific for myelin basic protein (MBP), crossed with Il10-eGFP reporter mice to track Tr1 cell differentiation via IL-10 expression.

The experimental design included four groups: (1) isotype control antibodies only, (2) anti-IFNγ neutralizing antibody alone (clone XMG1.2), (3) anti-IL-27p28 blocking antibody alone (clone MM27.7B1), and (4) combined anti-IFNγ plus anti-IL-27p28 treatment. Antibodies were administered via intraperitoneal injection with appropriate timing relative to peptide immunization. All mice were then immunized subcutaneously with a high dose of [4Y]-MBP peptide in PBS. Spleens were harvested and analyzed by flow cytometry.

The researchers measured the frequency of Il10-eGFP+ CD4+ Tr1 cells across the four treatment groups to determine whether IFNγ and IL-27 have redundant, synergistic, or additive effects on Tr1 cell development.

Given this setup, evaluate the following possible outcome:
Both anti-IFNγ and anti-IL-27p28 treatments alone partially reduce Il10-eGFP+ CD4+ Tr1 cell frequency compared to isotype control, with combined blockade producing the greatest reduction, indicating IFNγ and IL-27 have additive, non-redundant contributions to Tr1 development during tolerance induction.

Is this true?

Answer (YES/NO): YES